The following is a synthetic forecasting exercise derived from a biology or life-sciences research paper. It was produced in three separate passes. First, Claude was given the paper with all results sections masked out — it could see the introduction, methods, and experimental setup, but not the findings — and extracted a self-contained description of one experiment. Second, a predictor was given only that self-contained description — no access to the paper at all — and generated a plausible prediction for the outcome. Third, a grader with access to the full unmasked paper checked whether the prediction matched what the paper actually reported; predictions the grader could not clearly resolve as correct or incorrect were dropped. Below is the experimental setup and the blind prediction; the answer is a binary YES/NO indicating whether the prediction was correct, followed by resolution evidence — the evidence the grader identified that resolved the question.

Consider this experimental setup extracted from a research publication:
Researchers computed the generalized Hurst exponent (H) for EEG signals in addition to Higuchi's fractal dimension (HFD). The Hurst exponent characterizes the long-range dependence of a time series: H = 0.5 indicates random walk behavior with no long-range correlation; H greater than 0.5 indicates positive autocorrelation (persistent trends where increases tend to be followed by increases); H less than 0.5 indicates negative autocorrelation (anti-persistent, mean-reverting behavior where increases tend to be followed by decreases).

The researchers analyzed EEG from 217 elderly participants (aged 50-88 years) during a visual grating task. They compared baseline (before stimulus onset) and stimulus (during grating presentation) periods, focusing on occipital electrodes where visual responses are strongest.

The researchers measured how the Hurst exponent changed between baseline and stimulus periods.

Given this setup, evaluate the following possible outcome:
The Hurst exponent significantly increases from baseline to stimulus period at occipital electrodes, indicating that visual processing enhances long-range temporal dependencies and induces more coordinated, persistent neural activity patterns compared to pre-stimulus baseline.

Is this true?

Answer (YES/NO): YES